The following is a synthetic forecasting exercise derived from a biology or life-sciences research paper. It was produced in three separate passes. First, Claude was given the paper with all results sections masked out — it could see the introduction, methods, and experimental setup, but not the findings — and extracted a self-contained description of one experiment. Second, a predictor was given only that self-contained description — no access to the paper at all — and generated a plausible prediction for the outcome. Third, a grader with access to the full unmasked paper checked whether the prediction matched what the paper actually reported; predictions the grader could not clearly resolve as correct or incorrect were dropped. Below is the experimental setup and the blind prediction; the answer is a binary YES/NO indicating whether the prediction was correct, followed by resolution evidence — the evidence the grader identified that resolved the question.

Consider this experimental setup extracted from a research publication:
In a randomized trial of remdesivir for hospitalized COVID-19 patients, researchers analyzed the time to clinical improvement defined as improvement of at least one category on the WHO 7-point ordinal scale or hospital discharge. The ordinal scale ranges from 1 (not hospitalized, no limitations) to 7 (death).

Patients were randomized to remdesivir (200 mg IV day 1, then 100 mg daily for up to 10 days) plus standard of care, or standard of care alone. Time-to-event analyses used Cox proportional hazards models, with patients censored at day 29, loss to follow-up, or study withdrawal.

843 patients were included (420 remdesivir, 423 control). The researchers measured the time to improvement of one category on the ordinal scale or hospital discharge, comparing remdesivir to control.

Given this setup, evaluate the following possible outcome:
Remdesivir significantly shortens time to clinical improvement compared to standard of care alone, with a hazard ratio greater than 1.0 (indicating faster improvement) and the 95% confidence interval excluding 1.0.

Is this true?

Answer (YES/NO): NO